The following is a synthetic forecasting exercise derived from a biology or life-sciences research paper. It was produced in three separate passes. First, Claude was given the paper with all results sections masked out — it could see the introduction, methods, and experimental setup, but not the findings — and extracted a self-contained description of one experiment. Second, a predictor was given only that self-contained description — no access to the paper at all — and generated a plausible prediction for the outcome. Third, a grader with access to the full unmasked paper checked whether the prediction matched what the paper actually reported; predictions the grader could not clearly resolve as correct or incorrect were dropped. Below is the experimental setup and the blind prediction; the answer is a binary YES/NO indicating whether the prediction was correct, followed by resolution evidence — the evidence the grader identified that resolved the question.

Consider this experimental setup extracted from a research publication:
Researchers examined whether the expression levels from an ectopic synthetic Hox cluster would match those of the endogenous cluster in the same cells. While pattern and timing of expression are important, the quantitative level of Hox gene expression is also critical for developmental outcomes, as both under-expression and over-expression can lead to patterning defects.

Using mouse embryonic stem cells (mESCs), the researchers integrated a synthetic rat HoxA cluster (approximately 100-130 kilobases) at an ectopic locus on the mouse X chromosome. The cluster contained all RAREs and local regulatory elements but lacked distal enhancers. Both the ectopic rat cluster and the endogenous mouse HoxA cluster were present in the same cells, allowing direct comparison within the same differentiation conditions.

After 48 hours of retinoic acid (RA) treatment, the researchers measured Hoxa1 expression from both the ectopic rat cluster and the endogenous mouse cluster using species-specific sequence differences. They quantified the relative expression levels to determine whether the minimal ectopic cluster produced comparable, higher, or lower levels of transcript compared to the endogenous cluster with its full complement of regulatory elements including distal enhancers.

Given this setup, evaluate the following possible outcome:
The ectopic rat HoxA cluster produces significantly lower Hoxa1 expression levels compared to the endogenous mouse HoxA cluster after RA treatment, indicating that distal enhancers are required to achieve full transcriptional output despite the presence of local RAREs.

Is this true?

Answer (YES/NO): YES